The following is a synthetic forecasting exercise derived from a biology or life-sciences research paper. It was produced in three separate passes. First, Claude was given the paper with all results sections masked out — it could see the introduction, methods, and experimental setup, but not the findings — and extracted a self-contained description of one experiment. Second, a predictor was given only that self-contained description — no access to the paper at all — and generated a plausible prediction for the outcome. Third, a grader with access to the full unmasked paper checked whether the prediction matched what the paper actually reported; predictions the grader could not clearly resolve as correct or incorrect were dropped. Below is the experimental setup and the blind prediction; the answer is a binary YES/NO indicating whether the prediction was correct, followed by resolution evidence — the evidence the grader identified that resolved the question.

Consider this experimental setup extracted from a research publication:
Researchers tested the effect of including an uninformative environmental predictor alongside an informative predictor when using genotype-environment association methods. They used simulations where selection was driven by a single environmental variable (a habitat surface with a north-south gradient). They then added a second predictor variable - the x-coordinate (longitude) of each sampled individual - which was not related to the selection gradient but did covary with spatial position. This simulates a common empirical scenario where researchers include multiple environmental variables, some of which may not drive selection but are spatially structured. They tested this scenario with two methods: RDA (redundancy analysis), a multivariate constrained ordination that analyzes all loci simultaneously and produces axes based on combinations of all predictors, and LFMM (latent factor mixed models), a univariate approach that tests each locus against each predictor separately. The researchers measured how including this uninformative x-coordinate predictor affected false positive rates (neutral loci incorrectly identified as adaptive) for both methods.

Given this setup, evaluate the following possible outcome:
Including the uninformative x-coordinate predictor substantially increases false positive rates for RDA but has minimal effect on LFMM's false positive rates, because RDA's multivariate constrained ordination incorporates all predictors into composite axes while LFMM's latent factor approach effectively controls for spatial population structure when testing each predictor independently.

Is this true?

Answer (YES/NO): NO